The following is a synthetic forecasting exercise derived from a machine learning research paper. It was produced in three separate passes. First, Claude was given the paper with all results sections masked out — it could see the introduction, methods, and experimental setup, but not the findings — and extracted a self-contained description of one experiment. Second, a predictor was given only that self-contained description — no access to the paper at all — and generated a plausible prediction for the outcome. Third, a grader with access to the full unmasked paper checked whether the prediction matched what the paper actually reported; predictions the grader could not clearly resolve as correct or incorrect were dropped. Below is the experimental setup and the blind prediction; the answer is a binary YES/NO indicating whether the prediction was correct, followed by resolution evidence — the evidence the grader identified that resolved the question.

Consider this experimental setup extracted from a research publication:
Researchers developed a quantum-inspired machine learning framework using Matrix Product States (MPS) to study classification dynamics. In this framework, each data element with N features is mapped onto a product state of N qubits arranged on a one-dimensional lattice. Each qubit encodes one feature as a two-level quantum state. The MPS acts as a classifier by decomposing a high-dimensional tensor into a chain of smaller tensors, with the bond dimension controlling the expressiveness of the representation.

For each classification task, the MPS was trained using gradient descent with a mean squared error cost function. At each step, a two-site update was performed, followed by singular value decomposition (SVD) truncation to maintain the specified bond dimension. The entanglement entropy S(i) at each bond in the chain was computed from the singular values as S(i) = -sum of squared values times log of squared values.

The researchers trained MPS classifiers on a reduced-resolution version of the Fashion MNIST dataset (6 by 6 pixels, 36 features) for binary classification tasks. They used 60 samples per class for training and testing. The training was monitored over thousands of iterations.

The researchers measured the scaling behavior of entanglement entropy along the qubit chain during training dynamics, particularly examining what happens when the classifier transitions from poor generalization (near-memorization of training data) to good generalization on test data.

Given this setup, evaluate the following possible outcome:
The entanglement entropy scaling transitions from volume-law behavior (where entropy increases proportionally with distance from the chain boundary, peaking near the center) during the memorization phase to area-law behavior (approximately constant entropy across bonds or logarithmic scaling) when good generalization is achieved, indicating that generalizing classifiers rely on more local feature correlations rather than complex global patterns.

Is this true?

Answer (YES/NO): NO